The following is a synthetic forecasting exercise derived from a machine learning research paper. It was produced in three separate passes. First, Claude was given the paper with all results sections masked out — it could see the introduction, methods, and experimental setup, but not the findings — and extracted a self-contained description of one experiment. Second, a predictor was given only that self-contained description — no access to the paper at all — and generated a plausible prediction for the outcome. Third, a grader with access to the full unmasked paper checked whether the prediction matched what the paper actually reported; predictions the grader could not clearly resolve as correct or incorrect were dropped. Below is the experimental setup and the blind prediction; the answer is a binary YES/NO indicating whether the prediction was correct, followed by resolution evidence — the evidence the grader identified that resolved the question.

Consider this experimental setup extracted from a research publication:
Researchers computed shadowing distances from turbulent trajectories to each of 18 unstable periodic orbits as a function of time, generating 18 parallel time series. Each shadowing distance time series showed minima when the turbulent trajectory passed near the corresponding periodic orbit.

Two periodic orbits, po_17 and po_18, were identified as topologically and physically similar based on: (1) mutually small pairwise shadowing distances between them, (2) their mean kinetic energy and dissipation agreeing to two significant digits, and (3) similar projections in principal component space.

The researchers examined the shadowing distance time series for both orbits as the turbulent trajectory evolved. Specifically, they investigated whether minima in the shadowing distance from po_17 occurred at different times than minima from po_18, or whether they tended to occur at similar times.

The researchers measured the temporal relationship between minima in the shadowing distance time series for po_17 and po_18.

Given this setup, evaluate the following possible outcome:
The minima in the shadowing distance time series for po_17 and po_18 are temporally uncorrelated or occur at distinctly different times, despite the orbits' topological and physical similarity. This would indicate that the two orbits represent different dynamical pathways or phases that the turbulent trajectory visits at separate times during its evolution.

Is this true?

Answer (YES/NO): NO